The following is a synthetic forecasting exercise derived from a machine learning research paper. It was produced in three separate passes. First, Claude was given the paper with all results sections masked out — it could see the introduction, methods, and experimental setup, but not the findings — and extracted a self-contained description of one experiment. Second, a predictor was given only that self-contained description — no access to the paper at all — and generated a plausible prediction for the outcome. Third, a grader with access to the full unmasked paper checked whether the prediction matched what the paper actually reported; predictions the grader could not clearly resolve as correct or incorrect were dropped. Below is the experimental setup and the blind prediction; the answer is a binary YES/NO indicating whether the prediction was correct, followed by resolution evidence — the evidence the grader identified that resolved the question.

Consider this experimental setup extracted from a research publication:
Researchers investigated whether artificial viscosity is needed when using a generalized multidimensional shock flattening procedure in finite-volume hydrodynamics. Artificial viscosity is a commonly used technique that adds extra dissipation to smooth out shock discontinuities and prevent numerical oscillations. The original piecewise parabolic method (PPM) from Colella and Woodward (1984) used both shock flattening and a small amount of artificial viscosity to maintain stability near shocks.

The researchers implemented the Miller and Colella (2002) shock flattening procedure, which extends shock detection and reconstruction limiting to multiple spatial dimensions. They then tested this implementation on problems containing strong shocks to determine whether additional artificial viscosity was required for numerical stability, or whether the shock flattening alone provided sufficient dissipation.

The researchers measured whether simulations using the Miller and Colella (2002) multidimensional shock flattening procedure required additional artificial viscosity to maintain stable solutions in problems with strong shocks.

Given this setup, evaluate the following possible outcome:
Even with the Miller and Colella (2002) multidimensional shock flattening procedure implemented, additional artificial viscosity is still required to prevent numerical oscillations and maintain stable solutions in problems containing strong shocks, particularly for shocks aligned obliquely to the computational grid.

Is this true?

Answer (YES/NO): NO